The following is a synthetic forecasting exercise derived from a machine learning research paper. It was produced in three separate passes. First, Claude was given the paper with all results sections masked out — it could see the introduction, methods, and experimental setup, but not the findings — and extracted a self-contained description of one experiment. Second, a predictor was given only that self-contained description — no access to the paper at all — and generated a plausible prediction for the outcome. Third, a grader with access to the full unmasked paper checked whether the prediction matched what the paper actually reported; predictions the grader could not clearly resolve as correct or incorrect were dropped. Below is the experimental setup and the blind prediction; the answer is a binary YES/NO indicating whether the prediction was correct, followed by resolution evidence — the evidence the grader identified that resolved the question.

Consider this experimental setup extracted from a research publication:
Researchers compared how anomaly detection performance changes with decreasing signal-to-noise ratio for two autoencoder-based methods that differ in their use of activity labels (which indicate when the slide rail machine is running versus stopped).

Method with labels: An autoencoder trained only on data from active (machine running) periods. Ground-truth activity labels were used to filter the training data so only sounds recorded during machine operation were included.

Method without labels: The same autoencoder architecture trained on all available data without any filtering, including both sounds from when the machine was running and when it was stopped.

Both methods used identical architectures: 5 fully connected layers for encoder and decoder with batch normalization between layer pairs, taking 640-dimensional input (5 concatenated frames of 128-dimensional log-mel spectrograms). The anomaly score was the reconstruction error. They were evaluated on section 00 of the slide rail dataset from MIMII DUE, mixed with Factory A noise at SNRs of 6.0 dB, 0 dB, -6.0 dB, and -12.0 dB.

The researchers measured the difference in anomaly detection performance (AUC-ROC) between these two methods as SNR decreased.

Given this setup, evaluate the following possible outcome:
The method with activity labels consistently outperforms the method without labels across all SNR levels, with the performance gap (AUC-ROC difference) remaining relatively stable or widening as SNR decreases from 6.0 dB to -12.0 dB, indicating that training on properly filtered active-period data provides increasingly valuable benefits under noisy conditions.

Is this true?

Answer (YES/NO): NO